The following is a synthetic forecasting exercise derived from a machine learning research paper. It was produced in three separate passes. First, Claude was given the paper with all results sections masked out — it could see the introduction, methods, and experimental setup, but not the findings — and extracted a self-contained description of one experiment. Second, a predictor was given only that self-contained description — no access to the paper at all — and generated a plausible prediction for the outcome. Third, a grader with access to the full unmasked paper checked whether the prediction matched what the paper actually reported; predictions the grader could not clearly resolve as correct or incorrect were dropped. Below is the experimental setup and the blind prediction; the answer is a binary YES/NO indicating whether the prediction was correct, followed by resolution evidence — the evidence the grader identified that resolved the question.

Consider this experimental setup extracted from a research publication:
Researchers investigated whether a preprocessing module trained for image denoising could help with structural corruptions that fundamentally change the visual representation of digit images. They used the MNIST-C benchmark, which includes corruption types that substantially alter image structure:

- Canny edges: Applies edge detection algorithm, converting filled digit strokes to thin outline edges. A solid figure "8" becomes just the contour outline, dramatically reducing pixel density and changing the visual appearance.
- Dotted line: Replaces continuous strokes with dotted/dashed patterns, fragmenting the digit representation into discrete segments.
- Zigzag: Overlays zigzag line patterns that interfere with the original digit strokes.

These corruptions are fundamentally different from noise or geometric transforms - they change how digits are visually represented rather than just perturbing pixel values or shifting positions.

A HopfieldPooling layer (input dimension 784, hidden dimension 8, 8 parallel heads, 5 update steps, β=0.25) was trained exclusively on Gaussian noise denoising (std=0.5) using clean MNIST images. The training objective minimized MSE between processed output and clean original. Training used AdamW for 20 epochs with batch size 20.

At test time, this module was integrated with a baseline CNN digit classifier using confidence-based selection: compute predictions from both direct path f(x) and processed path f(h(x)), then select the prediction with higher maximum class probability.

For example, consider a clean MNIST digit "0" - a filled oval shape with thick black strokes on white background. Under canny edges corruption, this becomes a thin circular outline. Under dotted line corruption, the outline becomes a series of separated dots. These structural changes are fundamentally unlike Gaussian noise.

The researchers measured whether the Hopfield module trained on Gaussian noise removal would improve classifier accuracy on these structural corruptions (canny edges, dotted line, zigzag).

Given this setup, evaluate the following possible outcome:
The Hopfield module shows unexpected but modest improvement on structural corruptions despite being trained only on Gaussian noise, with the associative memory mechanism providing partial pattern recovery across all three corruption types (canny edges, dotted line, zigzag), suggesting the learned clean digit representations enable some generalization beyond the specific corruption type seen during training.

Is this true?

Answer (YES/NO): NO